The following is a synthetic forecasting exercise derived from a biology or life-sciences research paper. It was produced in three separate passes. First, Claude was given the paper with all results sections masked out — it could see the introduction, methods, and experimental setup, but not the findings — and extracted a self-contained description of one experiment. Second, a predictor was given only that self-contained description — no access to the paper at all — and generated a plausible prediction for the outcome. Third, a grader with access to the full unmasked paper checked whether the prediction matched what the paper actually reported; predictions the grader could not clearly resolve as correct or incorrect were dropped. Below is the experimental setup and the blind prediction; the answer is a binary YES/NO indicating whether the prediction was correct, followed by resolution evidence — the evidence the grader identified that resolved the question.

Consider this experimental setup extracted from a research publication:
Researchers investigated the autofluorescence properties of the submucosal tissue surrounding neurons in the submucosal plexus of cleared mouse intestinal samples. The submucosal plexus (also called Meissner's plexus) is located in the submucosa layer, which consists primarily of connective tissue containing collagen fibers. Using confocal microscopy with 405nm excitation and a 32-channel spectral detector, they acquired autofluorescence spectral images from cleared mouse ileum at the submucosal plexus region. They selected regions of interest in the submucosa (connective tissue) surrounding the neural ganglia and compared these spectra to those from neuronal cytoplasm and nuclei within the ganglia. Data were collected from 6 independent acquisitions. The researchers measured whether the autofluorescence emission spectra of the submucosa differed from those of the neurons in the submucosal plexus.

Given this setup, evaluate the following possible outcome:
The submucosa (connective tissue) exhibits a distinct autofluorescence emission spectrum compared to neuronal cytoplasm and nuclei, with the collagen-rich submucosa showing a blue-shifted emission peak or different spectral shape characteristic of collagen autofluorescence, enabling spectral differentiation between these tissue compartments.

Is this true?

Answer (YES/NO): NO